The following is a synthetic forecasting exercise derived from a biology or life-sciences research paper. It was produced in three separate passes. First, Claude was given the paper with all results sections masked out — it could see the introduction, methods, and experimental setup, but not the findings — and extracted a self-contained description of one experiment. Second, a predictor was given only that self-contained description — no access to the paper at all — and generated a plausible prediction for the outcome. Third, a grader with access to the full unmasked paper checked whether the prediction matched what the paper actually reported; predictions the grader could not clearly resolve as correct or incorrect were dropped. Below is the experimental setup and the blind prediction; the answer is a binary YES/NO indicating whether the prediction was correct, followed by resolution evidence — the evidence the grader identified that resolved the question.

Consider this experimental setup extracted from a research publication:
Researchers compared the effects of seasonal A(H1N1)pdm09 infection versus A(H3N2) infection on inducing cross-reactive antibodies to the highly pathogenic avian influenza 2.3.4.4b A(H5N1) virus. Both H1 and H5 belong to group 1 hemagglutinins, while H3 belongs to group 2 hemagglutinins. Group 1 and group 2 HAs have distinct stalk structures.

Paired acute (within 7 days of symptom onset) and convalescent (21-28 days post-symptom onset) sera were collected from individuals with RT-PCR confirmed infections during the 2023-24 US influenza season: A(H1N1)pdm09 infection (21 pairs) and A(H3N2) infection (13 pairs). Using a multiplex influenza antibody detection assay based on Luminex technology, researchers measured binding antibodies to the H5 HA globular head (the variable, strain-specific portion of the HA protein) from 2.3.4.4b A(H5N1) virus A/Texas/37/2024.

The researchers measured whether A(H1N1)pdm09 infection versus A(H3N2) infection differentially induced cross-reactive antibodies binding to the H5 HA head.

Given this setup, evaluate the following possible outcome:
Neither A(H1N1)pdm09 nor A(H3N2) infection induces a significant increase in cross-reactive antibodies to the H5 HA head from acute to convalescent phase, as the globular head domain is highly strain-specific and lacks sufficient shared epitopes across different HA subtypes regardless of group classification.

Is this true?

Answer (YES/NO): YES